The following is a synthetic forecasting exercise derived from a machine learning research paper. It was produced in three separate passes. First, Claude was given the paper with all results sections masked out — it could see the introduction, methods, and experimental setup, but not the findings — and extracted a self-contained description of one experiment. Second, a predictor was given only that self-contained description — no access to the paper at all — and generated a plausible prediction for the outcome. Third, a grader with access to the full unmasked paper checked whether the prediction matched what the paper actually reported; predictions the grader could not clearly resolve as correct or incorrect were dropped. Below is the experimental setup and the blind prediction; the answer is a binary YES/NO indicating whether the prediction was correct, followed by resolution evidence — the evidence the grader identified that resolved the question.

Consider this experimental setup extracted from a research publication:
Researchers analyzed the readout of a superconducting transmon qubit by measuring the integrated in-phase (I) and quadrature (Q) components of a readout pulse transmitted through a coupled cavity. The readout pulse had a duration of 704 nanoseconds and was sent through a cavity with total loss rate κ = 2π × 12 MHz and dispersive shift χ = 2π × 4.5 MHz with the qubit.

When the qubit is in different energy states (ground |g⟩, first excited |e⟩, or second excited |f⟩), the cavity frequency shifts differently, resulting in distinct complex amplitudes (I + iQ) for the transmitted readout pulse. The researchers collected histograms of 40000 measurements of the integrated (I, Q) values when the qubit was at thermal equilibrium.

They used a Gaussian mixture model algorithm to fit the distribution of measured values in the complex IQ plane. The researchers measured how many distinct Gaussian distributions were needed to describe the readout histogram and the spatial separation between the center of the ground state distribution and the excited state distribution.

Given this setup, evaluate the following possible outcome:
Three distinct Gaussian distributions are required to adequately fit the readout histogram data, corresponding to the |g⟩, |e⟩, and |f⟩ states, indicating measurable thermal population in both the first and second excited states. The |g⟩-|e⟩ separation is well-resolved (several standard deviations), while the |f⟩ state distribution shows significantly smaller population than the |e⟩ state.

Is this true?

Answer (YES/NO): YES